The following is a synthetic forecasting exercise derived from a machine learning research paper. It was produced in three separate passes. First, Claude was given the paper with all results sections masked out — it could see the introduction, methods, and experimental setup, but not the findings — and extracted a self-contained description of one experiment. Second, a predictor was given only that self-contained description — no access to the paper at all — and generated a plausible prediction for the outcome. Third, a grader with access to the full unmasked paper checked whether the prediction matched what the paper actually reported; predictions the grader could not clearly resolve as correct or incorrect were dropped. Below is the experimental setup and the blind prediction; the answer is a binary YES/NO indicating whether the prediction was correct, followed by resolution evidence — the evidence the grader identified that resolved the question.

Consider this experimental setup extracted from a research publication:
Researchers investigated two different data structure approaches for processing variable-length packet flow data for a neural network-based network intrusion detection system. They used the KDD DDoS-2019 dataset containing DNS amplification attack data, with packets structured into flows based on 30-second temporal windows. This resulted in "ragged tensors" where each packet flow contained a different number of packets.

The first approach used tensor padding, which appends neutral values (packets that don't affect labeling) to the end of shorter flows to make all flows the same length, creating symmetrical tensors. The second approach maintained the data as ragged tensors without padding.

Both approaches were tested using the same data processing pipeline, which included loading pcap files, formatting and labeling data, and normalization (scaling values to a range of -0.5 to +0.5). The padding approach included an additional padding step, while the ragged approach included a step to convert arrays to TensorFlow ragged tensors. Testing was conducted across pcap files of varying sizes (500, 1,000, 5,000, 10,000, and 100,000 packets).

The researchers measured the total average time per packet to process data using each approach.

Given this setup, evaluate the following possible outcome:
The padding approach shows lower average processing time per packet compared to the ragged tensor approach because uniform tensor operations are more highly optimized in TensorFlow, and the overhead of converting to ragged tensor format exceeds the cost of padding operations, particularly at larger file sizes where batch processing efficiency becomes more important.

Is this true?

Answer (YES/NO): YES